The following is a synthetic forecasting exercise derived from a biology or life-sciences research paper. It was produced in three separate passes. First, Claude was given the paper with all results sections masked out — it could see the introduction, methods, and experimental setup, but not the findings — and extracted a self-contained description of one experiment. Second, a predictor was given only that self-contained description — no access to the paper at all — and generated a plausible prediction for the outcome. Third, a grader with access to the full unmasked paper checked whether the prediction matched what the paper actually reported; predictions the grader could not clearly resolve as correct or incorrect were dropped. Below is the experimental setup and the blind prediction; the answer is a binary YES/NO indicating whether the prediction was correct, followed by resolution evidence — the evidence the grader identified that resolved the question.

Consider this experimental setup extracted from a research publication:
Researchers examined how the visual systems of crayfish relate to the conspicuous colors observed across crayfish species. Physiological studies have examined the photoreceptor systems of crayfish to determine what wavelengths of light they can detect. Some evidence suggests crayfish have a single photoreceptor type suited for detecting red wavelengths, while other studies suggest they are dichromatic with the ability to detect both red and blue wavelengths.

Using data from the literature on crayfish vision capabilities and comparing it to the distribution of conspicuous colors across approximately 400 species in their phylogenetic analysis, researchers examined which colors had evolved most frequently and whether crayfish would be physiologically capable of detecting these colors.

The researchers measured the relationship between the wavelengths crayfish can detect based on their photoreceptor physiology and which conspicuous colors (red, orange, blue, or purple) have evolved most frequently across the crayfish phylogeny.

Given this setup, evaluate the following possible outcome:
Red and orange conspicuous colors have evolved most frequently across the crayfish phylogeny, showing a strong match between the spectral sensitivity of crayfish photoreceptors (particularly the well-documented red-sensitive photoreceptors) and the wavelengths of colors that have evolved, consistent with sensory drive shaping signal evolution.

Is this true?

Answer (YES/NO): NO